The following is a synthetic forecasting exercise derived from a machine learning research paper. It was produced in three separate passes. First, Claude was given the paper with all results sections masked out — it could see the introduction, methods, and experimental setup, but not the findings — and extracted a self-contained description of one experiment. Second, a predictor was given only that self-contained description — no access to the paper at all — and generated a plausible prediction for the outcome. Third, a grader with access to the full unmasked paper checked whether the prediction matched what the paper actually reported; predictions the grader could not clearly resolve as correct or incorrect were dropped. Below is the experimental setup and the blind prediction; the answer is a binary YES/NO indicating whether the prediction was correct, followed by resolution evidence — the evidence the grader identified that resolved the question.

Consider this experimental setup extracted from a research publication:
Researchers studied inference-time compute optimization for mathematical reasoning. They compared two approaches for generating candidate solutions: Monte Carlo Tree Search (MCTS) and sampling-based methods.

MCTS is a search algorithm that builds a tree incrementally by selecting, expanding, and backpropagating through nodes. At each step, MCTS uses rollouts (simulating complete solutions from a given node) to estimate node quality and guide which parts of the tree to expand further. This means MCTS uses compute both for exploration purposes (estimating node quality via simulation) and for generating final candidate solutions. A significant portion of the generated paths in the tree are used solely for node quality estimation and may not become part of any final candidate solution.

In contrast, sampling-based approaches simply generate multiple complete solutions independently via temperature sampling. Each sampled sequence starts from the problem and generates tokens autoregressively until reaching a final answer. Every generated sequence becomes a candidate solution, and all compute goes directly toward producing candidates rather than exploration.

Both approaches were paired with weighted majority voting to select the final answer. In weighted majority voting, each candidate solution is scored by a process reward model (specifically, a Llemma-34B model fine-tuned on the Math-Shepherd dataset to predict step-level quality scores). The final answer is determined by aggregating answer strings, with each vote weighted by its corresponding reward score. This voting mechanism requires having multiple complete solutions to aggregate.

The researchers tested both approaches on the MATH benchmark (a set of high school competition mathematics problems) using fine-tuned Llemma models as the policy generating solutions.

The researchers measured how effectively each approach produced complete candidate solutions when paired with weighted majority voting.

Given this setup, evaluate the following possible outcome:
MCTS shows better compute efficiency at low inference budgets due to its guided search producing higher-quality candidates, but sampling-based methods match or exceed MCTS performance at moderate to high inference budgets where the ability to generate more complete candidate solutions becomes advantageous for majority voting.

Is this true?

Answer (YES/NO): NO